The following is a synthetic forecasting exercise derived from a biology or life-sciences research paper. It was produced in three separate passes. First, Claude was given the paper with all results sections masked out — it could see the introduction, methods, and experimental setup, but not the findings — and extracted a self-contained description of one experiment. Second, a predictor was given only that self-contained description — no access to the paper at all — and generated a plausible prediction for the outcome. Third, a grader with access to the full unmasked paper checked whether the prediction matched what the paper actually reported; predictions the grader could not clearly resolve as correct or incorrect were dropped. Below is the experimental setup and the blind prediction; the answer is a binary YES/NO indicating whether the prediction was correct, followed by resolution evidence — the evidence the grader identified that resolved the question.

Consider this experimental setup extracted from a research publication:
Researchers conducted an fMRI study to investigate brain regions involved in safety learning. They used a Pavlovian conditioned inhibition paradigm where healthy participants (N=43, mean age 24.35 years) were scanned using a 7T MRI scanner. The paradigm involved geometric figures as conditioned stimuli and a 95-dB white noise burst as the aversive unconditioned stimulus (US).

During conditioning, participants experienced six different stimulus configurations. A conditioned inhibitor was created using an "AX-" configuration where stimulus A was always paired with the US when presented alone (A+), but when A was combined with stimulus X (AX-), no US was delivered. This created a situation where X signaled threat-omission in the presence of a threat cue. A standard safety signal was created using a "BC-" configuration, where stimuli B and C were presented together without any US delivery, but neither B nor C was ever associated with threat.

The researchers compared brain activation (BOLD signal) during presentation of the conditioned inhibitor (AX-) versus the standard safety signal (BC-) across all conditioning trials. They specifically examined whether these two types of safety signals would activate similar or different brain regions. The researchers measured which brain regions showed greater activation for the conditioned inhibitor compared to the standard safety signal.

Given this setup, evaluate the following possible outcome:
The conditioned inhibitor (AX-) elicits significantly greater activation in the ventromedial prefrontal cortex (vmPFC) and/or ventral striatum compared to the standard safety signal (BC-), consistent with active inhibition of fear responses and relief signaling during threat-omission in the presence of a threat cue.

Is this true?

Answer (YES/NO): NO